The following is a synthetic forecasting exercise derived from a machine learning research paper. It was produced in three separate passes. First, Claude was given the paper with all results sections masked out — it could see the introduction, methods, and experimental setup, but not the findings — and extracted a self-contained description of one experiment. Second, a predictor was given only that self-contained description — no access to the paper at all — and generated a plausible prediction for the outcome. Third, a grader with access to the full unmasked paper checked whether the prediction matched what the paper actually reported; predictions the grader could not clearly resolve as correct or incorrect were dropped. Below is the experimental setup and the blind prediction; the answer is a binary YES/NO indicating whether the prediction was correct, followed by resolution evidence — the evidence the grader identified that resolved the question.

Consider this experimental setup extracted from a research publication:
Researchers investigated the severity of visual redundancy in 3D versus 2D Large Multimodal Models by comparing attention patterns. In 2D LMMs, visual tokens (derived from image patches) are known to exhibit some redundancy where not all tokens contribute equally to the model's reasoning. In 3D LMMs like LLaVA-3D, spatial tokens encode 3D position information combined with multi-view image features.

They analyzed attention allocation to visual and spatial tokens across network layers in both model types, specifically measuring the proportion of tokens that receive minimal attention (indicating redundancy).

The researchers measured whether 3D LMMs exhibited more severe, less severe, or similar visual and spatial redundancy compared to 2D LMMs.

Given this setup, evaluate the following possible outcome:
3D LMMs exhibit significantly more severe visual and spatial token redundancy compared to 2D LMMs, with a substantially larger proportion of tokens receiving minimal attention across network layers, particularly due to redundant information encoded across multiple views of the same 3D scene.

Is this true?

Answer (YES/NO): YES